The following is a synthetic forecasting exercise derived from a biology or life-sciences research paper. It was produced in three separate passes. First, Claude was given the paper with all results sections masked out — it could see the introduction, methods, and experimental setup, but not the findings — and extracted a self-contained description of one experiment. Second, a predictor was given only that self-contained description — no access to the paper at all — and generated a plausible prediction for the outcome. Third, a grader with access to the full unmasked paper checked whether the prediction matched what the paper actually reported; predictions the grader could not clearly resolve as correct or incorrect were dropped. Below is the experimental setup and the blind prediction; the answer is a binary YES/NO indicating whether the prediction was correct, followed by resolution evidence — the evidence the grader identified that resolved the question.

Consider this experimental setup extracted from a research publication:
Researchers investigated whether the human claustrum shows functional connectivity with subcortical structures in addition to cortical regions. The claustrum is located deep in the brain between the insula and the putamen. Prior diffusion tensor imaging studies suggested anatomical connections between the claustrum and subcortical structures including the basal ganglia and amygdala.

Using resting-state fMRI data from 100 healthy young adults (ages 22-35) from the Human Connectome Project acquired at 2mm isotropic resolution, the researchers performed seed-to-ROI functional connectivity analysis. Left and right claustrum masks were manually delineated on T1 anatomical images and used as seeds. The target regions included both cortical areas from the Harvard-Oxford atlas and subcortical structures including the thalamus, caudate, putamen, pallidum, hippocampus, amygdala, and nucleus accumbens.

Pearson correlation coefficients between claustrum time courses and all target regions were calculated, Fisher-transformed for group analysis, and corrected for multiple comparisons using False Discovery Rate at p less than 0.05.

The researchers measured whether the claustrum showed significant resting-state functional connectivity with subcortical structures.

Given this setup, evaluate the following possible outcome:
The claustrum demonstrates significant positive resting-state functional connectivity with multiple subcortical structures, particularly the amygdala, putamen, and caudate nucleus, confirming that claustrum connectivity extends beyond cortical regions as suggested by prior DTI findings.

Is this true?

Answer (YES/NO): NO